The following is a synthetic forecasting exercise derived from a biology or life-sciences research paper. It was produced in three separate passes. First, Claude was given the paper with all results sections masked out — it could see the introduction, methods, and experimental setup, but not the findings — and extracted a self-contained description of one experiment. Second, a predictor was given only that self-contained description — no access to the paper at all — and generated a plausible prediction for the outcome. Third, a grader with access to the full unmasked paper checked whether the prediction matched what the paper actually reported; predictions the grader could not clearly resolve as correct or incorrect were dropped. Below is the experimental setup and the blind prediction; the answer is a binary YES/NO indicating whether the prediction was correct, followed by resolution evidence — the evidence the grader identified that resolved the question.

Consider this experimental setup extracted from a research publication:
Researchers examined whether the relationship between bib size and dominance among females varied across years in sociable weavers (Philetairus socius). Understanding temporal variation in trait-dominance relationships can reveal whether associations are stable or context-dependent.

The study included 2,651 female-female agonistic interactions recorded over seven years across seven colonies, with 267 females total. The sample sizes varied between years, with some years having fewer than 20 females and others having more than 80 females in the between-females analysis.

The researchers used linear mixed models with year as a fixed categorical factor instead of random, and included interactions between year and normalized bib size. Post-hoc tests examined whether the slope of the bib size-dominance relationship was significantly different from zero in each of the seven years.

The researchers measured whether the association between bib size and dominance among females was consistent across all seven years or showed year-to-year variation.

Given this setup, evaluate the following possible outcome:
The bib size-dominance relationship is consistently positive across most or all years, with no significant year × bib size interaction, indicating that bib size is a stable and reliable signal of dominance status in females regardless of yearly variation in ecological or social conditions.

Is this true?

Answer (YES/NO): NO